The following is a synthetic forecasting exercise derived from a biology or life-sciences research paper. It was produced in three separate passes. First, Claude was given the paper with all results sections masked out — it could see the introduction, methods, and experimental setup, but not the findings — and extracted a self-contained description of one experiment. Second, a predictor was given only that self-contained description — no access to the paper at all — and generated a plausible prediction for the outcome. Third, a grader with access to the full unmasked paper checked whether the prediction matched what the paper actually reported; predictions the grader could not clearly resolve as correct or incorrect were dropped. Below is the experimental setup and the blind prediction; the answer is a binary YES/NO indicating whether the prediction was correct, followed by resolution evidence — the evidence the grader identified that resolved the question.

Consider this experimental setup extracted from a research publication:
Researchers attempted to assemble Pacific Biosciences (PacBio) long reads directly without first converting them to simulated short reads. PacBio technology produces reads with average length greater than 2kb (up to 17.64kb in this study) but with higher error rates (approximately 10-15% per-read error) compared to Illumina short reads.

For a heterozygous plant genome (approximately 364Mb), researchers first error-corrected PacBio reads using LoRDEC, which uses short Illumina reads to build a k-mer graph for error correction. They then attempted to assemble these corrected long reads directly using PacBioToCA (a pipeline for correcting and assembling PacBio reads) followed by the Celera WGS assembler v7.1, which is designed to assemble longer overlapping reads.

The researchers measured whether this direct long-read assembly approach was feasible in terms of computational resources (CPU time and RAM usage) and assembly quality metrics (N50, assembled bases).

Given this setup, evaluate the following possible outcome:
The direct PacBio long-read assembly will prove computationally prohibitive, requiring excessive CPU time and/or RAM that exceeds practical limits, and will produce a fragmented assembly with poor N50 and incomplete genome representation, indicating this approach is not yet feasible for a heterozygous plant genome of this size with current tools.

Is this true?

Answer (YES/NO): YES